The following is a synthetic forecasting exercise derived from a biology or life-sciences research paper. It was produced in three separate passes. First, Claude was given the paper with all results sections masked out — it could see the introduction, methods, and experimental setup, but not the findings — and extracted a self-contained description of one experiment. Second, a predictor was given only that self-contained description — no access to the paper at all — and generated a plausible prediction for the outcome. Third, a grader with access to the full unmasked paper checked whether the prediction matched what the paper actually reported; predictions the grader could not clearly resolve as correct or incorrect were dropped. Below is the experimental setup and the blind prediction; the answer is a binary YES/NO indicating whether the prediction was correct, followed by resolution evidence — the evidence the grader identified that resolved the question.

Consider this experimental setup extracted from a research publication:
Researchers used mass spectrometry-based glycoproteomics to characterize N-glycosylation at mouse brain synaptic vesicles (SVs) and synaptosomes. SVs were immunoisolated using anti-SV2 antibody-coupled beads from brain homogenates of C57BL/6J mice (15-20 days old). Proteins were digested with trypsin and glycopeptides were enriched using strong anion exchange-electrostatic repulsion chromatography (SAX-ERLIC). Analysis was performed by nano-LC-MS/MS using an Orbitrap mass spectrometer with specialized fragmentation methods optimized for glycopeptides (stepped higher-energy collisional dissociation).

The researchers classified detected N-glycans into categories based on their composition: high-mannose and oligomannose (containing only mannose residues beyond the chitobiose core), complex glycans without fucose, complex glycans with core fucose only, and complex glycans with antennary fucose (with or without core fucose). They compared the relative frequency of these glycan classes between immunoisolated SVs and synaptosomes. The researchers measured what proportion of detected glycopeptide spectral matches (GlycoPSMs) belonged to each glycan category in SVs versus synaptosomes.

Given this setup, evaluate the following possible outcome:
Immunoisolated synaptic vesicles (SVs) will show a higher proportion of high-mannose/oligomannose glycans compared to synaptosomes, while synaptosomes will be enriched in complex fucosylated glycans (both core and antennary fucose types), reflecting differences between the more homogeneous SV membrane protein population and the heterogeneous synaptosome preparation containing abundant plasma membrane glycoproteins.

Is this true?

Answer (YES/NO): NO